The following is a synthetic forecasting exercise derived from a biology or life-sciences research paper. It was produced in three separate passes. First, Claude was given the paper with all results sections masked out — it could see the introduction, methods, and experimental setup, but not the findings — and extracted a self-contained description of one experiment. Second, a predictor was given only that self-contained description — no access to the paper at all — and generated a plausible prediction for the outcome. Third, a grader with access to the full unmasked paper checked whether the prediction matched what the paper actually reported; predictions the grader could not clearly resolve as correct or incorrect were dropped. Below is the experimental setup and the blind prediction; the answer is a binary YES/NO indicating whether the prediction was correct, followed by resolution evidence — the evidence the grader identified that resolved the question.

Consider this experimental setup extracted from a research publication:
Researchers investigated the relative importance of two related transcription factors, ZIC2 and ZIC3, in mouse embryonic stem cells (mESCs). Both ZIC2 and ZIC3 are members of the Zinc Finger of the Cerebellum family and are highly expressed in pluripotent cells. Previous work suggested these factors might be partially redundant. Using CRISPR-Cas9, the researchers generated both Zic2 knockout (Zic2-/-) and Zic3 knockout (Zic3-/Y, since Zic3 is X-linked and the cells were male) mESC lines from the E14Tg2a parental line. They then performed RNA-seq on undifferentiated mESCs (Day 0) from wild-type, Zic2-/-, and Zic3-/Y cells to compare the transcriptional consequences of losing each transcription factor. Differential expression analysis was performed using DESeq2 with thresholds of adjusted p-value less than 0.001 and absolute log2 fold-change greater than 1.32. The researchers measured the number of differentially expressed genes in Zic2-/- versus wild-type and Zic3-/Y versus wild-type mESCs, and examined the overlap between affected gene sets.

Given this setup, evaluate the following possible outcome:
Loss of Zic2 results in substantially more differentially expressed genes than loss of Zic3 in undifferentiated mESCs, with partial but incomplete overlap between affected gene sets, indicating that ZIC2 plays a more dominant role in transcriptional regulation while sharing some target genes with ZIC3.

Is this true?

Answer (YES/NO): NO